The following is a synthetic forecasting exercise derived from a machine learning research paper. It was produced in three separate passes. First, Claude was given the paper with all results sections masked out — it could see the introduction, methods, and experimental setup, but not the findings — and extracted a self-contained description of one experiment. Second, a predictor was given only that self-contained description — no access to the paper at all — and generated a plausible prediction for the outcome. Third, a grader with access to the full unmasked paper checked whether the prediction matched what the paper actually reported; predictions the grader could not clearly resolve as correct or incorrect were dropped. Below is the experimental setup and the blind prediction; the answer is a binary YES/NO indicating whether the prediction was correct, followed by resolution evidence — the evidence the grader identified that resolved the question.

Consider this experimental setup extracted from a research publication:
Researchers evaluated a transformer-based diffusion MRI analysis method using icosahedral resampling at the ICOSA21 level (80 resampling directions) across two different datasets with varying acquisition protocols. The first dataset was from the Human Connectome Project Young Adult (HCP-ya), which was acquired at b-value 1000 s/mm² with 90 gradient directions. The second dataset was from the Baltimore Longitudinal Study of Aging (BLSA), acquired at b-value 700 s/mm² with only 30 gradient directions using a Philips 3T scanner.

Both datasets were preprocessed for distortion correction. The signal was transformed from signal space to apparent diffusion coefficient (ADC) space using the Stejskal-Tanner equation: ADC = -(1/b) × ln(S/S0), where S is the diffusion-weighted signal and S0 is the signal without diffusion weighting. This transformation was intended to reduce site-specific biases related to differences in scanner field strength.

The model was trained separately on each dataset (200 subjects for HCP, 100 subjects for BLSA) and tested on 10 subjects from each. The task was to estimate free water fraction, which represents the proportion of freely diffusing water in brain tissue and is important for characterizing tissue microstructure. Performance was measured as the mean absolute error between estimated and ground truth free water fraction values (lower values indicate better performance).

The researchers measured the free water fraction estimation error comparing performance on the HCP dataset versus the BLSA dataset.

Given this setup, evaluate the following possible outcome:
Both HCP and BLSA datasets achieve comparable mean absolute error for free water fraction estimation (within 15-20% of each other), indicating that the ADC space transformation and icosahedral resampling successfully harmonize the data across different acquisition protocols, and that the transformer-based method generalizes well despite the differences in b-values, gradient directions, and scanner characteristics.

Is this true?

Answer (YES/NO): YES